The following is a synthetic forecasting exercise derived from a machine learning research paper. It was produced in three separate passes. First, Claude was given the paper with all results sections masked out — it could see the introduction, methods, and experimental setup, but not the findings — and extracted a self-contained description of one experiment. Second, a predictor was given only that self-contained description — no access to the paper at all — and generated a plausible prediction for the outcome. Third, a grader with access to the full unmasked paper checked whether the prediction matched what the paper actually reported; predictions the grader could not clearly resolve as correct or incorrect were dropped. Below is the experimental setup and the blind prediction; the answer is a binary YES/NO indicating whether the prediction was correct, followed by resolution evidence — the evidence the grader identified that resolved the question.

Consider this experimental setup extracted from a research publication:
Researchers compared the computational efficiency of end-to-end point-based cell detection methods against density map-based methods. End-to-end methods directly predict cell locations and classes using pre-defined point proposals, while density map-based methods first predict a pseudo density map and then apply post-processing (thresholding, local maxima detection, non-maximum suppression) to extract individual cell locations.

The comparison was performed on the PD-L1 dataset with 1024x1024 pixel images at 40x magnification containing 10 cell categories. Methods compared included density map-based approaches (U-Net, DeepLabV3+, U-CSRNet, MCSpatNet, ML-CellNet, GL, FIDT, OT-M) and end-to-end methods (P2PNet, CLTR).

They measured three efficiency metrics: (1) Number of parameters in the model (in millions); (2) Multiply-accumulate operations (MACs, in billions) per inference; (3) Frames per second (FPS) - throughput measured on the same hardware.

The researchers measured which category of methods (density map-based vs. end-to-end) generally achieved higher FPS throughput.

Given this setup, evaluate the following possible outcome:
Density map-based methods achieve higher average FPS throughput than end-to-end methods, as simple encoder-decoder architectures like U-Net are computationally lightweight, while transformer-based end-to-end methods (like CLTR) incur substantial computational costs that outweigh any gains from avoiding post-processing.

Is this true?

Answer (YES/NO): NO